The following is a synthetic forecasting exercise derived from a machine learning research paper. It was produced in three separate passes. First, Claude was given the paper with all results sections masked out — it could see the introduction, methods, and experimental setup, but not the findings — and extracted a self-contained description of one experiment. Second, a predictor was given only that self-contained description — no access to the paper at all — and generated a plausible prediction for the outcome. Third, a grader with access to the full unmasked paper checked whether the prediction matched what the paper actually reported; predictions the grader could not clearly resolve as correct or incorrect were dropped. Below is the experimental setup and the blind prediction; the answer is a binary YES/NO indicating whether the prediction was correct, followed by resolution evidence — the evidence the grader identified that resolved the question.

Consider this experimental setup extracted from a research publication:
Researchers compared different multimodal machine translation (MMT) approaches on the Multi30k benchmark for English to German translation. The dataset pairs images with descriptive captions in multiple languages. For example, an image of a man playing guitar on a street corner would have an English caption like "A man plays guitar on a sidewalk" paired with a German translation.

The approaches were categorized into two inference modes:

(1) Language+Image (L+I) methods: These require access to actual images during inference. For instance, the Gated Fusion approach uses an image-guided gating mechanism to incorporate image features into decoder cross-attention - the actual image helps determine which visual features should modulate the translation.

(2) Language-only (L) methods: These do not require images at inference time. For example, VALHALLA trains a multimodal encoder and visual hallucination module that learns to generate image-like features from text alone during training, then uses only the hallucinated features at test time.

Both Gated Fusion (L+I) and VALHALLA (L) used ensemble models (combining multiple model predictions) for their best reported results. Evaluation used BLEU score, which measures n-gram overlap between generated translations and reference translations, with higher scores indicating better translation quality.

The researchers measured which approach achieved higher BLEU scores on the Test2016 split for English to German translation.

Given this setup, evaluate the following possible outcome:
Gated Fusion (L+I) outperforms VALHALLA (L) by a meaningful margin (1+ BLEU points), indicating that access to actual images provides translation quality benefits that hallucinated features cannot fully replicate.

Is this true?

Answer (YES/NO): NO